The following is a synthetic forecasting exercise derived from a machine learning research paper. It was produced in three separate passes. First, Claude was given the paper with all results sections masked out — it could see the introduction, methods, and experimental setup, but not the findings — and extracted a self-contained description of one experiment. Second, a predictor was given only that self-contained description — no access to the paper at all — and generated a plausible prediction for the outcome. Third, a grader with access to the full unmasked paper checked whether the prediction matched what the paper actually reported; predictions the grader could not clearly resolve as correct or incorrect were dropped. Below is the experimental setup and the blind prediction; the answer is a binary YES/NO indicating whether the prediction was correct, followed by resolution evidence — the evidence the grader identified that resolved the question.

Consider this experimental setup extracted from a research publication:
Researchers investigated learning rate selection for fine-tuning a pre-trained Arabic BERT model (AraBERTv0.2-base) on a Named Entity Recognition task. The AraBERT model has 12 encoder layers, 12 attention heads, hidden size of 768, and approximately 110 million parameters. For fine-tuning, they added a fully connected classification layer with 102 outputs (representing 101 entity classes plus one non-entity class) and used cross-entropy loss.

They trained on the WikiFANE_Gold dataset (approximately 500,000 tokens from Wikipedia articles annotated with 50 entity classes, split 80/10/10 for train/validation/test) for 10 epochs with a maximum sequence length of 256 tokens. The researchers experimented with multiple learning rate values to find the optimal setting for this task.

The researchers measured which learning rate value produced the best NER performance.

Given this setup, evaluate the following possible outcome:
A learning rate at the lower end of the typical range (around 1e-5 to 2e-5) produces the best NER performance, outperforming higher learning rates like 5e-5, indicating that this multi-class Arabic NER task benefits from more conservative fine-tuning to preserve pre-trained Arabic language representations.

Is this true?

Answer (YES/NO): NO